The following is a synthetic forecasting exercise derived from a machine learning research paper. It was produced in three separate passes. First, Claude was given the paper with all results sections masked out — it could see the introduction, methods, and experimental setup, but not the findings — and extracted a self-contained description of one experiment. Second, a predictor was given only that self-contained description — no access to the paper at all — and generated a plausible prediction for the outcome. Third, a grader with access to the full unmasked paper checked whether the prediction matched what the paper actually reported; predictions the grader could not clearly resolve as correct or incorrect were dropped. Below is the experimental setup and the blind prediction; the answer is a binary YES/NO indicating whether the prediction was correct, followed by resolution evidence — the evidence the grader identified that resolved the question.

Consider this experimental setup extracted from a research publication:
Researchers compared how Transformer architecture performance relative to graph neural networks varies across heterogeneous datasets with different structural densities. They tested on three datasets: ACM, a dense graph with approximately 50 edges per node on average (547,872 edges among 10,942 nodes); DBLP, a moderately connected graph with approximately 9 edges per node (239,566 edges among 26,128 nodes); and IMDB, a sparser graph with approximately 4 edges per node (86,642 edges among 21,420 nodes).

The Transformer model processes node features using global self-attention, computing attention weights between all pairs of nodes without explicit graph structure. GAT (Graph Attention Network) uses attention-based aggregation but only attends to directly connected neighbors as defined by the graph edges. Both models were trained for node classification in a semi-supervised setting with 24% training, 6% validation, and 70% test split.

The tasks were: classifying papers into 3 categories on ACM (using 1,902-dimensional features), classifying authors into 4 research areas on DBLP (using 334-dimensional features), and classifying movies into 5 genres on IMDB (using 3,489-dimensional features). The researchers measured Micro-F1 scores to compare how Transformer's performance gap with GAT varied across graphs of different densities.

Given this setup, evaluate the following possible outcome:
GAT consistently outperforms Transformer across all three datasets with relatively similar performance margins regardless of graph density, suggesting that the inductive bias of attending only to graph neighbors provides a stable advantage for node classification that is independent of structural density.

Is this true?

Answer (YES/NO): NO